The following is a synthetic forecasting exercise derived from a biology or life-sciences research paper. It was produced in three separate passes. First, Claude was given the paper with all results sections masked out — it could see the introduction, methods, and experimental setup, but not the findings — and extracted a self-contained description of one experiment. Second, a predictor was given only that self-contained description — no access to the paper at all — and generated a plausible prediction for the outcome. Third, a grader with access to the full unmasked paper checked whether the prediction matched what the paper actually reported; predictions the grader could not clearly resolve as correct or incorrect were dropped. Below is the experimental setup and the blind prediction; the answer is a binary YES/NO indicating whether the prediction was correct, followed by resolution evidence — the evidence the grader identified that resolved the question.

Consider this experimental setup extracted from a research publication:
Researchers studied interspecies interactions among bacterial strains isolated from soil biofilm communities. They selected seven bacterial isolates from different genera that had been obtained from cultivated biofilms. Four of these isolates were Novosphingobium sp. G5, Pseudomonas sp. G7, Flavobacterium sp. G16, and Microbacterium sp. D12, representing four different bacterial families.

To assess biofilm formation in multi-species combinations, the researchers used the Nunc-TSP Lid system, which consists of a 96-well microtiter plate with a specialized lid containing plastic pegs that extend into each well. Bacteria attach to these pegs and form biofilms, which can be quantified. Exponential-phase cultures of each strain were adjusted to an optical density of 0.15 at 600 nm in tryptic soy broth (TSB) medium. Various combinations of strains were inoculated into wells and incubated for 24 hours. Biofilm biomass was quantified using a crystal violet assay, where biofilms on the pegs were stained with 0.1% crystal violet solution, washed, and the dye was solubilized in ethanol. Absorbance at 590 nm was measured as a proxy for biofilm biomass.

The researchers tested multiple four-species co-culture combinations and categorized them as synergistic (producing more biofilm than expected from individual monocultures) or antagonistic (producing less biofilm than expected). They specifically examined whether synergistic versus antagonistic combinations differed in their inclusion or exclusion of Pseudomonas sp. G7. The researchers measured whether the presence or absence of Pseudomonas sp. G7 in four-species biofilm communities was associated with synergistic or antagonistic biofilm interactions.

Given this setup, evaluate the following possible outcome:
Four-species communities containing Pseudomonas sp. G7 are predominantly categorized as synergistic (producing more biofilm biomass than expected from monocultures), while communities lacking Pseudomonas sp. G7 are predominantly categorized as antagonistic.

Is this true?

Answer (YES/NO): NO